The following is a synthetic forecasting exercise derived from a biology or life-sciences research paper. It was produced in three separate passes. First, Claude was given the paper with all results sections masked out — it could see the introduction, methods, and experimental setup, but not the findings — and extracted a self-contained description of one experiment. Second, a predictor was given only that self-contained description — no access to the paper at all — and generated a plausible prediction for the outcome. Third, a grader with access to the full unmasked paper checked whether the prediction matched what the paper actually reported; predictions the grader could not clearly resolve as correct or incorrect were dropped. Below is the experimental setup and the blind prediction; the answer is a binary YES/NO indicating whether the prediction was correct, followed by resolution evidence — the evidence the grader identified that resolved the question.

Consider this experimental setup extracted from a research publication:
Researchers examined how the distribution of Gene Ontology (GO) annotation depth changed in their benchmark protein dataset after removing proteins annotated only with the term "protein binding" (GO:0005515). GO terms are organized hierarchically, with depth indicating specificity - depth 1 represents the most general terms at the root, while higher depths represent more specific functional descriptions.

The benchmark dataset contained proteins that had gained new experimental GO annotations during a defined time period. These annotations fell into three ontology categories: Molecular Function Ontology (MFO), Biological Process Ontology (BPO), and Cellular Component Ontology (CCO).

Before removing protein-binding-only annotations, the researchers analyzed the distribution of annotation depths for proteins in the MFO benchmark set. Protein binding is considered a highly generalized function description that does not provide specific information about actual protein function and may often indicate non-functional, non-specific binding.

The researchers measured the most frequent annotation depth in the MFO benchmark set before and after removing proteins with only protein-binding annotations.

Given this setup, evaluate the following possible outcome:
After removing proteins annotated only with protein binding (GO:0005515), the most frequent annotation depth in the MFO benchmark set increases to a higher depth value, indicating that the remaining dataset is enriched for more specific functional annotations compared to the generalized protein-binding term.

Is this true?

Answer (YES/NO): YES